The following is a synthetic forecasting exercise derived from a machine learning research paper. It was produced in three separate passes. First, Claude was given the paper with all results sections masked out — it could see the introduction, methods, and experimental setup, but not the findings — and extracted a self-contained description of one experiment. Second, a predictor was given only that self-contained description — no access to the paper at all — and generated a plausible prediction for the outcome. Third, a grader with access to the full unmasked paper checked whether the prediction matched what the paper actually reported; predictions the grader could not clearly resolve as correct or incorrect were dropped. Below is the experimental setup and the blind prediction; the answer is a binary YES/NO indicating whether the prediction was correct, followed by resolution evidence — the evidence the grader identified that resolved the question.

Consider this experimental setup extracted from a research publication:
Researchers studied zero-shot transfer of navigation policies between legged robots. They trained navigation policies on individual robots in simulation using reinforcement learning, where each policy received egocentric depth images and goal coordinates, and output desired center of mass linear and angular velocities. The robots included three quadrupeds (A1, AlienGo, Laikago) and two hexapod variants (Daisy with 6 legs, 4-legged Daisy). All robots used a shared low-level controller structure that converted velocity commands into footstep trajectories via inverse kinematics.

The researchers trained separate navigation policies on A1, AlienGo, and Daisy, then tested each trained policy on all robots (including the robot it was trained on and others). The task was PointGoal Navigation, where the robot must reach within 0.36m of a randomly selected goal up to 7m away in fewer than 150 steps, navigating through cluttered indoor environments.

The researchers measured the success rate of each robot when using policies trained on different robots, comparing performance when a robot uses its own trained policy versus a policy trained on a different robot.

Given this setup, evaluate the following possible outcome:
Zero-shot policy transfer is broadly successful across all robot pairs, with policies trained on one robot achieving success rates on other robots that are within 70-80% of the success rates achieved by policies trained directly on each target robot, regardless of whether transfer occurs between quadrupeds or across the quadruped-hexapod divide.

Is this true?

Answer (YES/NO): NO